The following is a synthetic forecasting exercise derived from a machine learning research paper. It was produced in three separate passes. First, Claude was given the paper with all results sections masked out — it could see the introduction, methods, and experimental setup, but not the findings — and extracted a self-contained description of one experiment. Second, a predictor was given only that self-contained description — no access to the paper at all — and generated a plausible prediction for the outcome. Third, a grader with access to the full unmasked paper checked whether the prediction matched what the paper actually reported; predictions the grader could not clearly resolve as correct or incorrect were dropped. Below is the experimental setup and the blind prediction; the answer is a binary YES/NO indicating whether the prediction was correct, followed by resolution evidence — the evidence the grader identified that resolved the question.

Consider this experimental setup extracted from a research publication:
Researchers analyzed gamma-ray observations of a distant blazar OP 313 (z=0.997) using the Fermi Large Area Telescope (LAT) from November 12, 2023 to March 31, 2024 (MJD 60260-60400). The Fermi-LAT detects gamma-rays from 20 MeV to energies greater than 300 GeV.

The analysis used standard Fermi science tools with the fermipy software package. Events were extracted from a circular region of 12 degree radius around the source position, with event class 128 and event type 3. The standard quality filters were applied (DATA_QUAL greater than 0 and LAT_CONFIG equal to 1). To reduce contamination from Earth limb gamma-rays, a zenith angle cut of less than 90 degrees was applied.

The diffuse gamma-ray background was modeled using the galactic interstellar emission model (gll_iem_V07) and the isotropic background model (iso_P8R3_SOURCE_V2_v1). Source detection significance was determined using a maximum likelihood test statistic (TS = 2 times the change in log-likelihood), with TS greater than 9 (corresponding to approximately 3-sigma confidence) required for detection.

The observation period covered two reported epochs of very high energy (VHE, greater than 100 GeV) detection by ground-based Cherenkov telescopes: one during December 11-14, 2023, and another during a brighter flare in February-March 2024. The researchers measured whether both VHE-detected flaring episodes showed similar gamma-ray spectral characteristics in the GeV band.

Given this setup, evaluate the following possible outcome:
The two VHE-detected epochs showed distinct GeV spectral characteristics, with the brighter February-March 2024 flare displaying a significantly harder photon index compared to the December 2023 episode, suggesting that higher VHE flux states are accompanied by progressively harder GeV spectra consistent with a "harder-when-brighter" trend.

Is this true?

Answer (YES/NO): NO